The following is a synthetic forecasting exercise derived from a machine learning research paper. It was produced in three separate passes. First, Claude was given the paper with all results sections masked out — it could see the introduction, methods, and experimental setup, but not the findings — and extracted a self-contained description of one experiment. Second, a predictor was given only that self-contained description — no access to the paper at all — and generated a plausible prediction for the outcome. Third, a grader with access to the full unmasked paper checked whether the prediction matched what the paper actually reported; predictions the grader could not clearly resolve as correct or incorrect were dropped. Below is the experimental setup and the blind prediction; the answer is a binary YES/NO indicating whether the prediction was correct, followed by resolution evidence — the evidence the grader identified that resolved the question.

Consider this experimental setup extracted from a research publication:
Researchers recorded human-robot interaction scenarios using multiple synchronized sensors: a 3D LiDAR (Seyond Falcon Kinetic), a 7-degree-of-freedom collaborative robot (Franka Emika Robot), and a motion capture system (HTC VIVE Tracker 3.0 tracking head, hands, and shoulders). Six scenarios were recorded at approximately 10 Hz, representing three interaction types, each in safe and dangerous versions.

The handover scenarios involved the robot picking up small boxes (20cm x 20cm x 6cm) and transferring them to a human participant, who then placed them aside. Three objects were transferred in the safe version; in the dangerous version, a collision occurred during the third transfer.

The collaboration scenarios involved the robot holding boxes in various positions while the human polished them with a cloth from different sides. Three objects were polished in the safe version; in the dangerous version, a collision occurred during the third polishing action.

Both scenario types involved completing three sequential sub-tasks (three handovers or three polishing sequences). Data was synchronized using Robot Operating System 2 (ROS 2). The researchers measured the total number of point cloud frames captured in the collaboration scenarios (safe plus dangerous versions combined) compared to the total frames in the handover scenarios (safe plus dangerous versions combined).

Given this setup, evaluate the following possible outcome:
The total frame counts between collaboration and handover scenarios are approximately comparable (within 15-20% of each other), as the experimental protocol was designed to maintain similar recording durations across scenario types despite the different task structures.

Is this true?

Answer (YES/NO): NO